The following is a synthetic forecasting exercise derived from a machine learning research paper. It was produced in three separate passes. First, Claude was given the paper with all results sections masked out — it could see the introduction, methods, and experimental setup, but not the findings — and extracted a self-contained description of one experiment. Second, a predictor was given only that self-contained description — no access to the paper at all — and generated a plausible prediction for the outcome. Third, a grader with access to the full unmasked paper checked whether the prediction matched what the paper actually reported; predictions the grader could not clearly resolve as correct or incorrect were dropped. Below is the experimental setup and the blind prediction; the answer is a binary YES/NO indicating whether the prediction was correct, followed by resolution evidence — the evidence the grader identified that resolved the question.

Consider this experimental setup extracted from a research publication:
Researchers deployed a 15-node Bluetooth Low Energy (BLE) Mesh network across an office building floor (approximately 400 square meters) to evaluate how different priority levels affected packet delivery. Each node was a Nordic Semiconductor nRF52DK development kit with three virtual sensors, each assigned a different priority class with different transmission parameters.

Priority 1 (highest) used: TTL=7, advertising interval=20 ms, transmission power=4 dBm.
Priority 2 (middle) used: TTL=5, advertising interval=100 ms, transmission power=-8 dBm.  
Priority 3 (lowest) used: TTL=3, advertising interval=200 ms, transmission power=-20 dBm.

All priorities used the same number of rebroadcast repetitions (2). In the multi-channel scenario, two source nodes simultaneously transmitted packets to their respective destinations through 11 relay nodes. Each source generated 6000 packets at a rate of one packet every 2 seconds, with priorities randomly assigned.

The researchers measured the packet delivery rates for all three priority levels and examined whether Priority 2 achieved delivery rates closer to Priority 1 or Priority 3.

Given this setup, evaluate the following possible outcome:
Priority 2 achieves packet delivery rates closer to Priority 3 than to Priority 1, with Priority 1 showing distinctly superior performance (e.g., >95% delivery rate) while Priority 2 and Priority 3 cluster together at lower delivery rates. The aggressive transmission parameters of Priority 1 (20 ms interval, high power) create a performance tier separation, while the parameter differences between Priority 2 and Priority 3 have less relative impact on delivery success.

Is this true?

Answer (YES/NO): NO